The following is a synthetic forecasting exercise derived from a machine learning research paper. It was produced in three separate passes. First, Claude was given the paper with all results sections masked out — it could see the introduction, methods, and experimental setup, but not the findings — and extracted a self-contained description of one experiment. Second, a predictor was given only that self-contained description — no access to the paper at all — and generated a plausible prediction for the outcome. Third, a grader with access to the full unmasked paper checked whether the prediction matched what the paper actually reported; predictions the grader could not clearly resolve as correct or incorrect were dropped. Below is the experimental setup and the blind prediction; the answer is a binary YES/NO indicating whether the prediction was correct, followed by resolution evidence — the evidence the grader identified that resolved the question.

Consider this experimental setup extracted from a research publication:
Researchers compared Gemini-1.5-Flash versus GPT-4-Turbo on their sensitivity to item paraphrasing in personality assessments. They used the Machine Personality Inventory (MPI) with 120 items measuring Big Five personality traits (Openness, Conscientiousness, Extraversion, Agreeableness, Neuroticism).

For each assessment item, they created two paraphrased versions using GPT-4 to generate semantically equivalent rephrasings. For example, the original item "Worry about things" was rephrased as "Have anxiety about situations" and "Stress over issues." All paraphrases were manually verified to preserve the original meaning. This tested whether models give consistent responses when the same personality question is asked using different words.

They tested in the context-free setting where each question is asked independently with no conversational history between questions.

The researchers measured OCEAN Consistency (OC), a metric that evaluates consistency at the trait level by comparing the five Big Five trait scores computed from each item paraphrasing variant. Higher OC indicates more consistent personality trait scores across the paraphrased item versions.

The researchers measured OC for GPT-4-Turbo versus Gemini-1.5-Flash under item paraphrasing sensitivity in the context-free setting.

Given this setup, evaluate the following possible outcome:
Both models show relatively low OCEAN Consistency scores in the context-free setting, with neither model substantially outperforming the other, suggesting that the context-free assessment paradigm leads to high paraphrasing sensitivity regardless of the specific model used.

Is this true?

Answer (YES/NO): NO